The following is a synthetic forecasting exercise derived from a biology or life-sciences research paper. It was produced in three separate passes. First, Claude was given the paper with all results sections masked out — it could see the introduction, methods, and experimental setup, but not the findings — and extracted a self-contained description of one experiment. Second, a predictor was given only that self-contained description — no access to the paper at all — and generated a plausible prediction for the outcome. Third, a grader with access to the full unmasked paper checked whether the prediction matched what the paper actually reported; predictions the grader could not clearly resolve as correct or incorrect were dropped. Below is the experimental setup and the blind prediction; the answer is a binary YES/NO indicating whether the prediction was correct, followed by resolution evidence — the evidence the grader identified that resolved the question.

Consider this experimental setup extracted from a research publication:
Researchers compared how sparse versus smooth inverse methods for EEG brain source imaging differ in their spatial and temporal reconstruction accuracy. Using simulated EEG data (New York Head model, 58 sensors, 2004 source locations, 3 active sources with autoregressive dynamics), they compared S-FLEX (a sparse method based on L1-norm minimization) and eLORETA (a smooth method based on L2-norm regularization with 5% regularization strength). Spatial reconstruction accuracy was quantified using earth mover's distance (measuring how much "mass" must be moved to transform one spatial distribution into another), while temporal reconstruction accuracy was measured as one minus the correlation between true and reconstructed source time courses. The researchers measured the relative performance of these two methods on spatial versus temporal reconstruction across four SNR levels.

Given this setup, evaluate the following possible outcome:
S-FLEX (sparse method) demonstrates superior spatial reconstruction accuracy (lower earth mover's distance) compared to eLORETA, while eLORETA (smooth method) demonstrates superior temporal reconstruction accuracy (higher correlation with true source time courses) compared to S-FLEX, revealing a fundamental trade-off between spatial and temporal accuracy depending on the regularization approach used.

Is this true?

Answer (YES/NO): YES